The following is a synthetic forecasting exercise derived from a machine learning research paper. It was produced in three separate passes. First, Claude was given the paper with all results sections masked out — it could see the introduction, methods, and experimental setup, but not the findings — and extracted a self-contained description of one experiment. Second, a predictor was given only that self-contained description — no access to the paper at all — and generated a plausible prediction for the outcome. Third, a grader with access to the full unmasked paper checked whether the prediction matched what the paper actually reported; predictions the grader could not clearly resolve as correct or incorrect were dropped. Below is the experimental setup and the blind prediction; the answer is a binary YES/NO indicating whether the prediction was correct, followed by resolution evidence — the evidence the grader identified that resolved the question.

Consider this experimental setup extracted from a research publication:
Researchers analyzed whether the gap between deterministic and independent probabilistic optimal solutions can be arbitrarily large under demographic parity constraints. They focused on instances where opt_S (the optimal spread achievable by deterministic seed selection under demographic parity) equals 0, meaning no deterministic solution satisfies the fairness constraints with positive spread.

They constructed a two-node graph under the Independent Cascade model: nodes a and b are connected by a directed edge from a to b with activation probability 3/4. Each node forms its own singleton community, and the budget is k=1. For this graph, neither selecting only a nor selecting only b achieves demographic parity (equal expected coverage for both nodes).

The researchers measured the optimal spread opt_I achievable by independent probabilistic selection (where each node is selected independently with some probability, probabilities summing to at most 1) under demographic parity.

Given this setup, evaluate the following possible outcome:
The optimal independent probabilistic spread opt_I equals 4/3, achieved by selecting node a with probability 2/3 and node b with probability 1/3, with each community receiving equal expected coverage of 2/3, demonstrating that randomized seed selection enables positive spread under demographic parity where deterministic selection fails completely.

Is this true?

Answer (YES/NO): NO